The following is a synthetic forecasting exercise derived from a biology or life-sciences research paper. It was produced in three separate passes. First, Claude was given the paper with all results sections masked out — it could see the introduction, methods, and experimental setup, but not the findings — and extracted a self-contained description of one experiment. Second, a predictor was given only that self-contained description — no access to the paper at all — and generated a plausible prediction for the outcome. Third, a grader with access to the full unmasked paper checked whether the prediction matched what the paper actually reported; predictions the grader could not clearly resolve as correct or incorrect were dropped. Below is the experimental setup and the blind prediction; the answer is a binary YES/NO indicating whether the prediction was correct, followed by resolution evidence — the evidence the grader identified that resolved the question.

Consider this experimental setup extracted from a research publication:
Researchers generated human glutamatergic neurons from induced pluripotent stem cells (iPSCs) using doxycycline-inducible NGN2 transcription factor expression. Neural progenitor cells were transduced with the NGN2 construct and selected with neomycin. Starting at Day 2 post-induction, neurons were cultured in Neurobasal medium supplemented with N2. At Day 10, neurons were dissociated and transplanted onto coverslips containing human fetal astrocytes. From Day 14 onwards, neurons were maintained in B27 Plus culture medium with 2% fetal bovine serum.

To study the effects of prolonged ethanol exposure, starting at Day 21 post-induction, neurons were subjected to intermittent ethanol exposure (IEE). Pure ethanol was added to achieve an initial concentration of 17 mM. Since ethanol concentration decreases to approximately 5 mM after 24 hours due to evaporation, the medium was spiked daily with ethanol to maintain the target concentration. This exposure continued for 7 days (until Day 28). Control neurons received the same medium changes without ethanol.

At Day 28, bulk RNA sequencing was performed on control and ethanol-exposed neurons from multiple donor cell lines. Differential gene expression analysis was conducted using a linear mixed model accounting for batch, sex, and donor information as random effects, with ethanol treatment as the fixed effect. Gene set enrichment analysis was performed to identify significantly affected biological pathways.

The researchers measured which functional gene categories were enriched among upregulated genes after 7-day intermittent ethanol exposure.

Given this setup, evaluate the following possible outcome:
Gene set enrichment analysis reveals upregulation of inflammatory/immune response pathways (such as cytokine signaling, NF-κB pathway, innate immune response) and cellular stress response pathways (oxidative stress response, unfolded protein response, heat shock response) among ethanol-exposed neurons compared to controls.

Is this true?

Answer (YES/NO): NO